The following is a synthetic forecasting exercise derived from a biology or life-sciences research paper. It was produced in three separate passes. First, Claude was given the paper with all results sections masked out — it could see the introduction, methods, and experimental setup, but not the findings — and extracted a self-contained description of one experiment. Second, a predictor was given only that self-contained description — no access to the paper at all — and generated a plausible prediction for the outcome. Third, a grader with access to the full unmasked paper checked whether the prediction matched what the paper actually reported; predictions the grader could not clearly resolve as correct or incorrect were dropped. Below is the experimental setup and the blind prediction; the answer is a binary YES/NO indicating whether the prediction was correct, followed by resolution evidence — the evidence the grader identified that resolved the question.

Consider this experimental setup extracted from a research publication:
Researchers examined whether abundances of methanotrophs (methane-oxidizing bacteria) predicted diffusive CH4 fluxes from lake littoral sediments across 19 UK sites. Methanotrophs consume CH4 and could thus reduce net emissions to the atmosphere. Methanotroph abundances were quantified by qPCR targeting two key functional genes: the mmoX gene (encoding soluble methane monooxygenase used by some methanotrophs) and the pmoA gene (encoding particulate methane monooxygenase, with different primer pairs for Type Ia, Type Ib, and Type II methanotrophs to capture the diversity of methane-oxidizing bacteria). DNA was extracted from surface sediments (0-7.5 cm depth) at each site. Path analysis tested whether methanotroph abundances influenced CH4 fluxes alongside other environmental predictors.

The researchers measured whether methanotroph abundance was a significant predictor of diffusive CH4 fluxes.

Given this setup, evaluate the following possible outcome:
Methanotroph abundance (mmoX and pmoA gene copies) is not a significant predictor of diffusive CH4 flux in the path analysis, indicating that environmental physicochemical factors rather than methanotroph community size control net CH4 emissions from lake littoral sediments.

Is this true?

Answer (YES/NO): YES